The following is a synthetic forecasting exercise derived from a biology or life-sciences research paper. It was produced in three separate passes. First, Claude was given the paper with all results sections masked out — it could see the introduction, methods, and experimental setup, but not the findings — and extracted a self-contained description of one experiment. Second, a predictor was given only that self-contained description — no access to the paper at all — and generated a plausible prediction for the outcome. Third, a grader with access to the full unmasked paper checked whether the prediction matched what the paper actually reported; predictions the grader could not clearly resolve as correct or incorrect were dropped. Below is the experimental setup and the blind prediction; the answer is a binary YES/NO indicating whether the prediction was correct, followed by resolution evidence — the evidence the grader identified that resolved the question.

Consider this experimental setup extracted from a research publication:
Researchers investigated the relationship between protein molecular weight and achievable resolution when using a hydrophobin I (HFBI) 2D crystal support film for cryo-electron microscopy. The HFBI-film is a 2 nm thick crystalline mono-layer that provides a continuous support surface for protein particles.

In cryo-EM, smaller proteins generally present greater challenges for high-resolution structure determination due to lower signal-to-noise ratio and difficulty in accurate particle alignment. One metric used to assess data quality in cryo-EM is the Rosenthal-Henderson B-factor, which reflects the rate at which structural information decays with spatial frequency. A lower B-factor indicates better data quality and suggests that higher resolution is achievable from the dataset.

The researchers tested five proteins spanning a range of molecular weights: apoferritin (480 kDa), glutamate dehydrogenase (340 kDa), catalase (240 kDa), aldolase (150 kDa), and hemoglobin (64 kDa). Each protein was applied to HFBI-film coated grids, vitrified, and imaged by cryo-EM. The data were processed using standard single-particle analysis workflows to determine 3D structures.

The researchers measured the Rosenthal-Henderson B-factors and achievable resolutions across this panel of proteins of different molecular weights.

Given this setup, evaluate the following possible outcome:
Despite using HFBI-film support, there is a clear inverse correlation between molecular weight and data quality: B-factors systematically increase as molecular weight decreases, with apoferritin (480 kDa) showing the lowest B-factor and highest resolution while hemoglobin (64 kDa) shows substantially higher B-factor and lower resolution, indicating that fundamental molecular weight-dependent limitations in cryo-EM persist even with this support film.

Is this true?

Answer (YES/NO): NO